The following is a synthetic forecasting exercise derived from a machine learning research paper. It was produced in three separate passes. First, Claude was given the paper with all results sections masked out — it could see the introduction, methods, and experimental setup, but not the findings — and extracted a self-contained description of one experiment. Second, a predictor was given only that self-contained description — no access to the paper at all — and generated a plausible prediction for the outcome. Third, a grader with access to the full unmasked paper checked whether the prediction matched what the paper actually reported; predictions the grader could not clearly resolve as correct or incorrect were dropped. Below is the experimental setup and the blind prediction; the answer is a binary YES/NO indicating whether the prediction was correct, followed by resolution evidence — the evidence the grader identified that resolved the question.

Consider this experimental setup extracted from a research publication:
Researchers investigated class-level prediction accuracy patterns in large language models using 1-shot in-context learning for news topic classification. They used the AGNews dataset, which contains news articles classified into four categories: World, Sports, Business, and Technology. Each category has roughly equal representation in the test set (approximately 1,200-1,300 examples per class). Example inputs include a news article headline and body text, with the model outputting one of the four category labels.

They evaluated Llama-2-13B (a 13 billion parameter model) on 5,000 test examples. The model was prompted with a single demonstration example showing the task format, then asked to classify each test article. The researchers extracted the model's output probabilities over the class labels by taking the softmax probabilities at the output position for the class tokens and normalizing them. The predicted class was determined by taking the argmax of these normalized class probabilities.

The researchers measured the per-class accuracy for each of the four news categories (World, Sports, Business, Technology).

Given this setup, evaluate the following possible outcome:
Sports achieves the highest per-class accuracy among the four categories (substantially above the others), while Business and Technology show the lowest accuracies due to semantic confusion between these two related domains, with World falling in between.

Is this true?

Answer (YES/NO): NO